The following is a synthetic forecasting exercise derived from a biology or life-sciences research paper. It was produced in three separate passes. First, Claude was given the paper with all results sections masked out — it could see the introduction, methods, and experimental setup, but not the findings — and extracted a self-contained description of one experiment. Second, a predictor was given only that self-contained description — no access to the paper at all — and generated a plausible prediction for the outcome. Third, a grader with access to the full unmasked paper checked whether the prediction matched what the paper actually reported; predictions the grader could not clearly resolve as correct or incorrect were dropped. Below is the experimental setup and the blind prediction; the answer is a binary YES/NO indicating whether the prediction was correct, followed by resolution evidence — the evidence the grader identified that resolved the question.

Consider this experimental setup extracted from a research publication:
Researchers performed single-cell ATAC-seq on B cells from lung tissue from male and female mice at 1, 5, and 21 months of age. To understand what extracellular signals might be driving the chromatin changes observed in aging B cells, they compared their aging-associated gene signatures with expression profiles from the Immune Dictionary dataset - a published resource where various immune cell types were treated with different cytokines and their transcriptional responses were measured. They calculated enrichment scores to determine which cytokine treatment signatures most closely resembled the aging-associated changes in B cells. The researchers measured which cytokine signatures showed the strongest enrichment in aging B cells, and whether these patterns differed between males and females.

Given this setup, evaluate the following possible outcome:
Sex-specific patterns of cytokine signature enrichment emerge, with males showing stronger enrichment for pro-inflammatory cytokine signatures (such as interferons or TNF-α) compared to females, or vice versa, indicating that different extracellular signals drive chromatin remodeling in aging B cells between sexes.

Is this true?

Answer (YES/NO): YES